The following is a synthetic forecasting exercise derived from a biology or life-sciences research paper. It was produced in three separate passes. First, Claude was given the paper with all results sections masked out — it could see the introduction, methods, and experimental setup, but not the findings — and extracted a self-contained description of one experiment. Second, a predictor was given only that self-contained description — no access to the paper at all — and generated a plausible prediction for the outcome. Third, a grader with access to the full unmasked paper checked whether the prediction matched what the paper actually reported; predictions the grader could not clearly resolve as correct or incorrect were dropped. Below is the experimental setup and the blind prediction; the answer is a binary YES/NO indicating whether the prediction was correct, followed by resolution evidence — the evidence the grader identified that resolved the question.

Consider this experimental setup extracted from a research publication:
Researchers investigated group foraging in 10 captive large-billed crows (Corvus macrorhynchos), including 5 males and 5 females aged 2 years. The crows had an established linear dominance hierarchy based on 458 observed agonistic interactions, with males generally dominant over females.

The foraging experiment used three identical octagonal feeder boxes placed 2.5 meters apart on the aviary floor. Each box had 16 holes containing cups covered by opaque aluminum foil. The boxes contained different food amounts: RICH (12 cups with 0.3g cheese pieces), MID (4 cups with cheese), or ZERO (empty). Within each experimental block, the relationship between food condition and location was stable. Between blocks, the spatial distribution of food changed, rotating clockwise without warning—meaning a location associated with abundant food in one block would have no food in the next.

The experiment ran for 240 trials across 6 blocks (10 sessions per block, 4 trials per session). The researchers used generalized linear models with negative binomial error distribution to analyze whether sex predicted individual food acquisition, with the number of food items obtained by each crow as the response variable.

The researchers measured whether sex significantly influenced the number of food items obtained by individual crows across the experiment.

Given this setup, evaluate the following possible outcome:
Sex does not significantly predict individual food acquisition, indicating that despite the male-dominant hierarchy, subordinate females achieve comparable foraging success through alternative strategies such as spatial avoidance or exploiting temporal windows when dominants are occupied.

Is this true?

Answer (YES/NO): NO